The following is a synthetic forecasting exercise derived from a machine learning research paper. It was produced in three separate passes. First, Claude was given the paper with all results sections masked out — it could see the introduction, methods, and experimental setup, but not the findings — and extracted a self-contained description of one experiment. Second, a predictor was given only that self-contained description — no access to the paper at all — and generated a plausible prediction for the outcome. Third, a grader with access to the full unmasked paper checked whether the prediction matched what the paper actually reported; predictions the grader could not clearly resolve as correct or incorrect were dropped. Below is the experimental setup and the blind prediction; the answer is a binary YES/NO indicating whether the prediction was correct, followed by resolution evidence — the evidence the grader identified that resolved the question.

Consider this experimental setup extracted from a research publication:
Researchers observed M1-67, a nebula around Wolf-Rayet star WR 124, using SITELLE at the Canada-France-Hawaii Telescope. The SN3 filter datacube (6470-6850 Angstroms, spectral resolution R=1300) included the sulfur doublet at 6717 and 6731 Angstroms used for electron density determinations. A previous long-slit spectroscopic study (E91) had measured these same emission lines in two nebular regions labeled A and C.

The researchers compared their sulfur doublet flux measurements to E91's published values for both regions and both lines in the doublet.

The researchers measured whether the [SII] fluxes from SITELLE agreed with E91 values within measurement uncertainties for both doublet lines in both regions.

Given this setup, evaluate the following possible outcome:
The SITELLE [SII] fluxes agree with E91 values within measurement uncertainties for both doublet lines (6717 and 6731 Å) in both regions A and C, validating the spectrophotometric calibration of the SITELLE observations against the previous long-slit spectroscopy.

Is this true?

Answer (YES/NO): YES